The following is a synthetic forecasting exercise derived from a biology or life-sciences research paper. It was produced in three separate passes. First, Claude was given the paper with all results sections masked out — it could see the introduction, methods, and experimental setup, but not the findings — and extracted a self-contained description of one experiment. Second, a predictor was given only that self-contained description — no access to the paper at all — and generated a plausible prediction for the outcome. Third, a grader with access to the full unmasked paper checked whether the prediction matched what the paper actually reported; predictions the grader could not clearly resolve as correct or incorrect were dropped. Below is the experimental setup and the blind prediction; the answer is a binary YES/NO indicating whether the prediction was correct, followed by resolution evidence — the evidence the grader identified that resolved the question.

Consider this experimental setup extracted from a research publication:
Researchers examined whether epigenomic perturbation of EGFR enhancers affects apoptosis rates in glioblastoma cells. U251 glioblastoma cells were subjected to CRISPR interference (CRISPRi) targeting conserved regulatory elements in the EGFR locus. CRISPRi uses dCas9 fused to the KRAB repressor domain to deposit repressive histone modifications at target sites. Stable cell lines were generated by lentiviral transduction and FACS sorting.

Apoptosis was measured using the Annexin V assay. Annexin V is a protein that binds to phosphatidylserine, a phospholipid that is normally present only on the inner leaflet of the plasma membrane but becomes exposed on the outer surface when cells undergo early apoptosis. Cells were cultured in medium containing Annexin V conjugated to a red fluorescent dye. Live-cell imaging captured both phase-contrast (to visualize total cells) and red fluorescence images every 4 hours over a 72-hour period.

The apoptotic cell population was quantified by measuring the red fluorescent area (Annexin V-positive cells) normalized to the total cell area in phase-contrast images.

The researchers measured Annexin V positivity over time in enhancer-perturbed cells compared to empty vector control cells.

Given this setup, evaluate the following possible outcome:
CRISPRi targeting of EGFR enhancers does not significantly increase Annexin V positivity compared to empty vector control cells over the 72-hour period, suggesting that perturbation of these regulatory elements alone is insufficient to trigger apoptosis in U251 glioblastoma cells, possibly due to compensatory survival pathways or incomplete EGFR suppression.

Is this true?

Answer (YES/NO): NO